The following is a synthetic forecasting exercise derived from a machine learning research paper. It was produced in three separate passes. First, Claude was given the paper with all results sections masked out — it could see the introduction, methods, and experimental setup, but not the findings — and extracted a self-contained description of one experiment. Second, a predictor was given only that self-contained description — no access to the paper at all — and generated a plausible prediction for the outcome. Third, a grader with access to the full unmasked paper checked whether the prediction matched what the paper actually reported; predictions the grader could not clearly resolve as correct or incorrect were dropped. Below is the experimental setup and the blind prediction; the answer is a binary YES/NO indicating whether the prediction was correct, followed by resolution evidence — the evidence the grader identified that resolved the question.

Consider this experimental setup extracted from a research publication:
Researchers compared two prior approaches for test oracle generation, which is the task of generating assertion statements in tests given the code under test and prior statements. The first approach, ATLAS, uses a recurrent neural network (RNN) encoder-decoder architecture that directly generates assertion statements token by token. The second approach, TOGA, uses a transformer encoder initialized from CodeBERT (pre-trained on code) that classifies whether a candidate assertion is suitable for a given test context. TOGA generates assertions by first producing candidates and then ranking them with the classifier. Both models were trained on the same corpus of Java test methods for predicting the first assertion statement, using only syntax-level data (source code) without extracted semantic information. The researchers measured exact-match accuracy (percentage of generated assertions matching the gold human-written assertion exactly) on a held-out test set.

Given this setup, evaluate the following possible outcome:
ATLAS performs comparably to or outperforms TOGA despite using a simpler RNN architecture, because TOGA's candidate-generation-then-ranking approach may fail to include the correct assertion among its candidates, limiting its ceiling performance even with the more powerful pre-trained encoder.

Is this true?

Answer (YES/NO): NO